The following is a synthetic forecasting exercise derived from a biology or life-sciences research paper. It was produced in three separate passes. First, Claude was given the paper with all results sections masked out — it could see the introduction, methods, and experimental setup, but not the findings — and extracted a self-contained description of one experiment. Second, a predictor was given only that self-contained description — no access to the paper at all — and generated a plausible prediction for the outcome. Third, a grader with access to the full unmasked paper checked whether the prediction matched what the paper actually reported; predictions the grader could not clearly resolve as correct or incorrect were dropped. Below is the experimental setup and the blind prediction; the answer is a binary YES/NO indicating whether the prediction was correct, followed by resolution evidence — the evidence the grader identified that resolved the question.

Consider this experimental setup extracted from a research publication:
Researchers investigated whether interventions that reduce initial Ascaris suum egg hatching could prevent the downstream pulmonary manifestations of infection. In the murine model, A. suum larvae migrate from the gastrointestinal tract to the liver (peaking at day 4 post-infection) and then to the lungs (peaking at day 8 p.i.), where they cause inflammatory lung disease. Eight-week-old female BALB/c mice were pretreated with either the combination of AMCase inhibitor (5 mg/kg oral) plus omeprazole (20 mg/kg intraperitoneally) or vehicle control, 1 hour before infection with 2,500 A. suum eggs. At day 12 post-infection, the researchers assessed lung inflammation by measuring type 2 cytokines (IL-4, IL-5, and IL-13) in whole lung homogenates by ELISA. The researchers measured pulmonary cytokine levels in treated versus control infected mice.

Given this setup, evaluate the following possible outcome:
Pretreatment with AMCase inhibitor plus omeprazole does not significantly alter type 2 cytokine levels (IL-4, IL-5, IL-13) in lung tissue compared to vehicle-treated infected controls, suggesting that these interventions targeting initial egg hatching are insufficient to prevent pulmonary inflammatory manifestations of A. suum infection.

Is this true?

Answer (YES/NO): NO